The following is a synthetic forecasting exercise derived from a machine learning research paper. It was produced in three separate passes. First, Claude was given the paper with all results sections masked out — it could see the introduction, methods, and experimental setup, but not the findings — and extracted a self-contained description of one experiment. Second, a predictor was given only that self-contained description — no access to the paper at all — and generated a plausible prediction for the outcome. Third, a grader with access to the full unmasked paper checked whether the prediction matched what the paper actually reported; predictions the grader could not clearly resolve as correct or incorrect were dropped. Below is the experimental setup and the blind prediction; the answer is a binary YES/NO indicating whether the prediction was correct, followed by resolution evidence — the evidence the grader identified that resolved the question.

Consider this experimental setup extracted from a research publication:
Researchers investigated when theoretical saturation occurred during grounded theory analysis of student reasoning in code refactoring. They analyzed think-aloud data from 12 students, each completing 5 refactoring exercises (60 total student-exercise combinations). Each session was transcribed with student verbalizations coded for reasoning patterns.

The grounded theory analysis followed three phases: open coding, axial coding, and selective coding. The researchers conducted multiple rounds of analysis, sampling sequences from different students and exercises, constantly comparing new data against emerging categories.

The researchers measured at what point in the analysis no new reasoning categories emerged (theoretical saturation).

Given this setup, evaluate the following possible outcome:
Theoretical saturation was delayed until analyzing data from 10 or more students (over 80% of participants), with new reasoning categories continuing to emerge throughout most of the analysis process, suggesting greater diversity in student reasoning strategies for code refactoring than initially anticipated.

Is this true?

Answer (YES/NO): NO